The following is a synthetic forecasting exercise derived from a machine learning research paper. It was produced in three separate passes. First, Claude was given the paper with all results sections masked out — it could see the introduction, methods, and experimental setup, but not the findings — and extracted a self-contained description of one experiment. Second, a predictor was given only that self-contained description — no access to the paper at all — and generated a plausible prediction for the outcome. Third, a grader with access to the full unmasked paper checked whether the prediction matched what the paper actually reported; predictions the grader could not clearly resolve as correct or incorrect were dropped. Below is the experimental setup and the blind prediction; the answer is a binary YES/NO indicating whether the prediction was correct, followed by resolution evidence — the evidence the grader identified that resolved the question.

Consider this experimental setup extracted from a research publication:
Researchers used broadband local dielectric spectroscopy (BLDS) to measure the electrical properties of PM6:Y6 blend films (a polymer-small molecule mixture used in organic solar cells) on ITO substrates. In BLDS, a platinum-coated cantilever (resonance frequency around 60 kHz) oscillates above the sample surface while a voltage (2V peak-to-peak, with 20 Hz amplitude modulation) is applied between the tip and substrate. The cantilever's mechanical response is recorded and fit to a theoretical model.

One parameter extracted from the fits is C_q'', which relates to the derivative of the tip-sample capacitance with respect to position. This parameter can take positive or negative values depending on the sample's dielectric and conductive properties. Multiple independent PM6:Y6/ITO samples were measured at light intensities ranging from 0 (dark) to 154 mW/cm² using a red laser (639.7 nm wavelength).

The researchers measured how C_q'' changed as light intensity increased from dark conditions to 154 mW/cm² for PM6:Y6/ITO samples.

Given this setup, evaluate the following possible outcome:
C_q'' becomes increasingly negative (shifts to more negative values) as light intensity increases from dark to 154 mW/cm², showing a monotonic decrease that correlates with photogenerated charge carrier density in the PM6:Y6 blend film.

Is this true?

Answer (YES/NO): NO